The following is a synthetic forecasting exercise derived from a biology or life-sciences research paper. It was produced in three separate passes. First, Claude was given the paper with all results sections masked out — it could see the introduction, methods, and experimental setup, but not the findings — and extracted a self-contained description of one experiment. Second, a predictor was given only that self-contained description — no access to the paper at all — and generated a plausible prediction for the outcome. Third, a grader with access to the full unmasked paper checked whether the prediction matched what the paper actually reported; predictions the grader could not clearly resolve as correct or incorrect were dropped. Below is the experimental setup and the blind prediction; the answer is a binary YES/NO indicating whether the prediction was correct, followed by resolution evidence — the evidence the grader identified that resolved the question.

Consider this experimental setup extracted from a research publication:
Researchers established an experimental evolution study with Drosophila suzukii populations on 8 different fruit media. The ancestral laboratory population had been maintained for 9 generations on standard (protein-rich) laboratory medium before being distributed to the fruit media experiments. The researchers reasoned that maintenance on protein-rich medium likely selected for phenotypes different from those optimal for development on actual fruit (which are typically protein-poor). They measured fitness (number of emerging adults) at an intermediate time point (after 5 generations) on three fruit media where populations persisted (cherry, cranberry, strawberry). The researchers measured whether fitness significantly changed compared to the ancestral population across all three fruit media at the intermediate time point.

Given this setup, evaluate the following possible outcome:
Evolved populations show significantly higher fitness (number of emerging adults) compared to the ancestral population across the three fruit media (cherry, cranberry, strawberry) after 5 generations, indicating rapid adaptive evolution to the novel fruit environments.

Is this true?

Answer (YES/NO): NO